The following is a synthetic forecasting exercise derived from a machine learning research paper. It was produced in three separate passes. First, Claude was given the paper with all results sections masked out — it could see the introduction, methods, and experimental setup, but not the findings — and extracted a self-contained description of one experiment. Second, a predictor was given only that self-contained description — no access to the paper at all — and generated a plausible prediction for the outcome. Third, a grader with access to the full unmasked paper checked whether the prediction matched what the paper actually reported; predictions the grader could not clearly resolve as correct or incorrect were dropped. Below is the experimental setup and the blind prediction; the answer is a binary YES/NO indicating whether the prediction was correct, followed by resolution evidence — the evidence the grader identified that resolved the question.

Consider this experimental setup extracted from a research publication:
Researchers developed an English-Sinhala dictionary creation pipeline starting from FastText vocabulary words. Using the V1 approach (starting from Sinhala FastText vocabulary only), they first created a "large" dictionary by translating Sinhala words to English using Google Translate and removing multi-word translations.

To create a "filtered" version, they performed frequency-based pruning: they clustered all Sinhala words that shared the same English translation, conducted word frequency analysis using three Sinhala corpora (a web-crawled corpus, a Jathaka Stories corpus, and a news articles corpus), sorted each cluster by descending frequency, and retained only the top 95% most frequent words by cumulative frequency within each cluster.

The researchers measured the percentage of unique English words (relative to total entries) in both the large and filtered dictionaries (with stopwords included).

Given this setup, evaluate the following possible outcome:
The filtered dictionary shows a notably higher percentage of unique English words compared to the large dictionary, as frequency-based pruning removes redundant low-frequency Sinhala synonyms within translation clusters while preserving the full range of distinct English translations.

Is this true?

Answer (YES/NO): YES